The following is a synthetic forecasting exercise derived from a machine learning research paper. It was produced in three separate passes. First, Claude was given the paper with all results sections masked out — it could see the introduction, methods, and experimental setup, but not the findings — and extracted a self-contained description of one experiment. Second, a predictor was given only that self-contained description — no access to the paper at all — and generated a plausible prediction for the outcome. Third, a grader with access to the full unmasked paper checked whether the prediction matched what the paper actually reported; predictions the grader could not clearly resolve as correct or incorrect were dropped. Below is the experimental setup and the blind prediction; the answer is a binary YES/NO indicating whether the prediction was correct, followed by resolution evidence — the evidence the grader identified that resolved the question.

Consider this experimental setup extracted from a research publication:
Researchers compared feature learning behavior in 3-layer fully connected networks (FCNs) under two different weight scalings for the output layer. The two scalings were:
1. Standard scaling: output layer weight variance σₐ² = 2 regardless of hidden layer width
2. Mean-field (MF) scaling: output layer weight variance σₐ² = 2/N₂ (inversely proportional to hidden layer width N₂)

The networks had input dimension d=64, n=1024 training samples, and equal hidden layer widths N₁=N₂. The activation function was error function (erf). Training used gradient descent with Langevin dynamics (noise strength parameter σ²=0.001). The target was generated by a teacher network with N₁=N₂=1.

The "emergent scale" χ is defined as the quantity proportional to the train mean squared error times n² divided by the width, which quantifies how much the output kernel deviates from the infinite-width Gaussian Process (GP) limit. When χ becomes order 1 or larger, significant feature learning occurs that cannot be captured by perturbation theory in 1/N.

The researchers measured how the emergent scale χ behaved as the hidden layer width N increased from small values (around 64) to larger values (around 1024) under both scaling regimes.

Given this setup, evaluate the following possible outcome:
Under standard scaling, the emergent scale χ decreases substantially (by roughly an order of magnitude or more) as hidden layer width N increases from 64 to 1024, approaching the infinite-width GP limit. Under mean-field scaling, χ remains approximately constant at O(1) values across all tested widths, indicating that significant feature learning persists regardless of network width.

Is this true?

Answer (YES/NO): NO